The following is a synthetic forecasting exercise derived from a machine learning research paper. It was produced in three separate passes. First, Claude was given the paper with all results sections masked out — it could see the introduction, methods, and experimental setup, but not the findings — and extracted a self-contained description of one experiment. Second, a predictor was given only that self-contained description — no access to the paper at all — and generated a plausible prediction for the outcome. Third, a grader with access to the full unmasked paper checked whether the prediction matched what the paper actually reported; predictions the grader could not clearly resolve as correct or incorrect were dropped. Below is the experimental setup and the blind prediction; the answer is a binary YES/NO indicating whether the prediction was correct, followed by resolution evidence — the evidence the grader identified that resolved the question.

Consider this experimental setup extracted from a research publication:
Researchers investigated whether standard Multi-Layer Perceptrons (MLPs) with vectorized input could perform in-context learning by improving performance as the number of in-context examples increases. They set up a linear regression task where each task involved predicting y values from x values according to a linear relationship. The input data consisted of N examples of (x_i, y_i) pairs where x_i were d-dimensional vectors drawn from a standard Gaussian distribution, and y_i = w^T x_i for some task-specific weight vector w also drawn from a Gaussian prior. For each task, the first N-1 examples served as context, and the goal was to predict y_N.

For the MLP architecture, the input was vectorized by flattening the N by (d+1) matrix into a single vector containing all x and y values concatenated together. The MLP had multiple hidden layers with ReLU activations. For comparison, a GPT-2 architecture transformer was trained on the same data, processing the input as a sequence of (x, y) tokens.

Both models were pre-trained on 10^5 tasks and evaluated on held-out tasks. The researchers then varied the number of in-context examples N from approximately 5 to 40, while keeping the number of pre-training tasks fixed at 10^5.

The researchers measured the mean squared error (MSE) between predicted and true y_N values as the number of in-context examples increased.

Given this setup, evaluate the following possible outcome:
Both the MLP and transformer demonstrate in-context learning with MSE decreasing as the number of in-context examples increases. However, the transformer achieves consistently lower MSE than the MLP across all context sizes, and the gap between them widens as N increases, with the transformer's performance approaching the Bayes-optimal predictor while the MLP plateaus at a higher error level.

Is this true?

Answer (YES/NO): NO